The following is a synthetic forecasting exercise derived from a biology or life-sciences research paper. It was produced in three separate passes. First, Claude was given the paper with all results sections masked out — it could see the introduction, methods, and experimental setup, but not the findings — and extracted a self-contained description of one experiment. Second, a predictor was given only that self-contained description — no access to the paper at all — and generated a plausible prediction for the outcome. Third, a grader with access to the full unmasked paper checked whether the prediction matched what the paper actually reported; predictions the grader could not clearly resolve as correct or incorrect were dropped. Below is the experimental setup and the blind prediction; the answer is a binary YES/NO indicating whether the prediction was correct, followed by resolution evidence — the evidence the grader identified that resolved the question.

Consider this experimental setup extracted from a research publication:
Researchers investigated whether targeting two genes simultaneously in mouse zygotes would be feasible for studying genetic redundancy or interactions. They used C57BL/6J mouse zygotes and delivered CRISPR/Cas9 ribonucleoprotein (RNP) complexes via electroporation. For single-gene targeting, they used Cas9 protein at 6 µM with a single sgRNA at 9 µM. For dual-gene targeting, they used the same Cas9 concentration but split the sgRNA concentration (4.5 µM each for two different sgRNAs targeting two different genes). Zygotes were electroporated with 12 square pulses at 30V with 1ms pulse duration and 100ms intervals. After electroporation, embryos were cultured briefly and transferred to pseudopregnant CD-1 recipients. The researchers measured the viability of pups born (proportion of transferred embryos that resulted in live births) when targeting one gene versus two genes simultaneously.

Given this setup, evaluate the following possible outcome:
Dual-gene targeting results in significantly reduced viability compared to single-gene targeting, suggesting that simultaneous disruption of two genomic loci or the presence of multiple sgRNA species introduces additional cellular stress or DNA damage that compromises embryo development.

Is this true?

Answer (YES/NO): YES